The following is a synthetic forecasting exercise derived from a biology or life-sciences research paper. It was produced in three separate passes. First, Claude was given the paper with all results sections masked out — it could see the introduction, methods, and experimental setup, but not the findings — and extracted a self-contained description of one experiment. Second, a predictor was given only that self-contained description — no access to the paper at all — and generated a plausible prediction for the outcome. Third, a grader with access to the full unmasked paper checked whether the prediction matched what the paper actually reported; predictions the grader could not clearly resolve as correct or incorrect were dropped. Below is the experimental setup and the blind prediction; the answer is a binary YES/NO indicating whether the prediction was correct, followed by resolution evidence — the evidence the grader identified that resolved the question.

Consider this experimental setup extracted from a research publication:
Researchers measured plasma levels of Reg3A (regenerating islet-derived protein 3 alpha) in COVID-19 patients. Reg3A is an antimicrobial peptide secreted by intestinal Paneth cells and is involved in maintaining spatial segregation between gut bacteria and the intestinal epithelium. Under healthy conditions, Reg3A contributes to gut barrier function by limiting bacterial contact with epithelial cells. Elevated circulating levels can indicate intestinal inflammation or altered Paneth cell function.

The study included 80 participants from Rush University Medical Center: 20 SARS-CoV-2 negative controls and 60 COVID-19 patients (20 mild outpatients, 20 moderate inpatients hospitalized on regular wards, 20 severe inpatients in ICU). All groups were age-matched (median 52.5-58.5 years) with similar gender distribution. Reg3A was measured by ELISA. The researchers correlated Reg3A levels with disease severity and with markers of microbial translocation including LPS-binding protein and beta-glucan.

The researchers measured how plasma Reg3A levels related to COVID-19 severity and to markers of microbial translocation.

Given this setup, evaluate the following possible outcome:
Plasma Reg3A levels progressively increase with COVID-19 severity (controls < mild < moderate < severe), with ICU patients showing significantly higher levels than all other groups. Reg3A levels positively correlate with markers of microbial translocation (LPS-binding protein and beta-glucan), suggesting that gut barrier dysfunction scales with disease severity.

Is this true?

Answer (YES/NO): NO